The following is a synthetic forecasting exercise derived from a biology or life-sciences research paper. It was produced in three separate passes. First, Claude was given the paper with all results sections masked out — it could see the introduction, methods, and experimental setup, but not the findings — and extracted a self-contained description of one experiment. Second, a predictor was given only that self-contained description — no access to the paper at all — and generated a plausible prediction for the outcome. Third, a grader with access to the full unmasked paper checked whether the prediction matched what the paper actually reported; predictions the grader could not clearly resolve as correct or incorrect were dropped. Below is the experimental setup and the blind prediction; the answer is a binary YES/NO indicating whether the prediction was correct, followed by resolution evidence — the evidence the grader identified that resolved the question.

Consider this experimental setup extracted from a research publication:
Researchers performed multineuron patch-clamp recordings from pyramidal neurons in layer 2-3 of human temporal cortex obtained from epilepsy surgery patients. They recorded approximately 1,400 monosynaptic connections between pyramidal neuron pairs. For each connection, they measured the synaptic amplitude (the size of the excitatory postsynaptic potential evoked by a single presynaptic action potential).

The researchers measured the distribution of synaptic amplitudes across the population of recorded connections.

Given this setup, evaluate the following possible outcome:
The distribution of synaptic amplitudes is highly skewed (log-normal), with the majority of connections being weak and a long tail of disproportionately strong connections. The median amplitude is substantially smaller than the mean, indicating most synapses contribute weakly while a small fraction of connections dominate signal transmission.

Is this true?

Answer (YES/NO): YES